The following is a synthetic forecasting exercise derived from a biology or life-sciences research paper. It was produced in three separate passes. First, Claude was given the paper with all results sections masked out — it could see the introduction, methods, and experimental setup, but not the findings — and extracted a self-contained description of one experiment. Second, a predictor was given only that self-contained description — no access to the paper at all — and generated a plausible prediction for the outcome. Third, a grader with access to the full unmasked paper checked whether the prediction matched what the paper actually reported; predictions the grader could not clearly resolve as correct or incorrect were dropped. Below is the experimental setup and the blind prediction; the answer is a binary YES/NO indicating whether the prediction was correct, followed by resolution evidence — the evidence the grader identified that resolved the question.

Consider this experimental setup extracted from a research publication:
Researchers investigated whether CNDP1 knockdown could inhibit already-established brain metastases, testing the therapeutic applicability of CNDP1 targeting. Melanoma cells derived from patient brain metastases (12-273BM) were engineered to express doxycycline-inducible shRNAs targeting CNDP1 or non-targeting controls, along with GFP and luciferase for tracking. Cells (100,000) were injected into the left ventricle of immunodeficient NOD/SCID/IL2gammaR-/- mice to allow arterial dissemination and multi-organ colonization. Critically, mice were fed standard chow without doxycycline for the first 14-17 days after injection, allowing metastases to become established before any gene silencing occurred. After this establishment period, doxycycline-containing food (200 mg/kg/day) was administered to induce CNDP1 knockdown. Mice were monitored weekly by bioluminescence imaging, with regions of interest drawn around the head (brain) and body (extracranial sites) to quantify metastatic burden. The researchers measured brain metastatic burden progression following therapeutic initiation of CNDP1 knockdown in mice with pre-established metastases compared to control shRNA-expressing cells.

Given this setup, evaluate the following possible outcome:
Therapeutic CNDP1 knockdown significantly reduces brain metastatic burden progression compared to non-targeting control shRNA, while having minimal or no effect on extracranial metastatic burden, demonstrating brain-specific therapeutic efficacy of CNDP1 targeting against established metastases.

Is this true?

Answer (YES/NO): NO